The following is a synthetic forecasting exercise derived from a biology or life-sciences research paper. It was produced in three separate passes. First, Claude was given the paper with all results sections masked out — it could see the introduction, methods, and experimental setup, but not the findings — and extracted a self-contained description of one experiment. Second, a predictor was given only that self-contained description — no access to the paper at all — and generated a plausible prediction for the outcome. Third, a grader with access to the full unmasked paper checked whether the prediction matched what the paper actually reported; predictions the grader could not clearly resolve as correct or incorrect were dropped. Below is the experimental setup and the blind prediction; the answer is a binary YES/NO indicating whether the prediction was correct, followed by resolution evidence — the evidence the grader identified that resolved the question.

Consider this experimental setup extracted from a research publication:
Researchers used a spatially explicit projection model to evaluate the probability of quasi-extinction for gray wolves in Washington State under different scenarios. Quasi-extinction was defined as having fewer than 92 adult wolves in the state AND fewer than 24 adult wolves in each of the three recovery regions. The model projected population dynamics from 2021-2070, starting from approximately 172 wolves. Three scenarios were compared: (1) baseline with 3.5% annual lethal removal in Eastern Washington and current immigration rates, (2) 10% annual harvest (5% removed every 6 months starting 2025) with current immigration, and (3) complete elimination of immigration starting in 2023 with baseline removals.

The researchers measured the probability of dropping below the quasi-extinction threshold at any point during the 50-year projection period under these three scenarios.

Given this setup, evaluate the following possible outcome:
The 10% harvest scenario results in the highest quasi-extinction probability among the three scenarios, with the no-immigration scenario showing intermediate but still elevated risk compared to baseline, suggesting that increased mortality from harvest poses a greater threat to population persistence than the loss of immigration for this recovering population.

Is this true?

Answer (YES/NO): NO